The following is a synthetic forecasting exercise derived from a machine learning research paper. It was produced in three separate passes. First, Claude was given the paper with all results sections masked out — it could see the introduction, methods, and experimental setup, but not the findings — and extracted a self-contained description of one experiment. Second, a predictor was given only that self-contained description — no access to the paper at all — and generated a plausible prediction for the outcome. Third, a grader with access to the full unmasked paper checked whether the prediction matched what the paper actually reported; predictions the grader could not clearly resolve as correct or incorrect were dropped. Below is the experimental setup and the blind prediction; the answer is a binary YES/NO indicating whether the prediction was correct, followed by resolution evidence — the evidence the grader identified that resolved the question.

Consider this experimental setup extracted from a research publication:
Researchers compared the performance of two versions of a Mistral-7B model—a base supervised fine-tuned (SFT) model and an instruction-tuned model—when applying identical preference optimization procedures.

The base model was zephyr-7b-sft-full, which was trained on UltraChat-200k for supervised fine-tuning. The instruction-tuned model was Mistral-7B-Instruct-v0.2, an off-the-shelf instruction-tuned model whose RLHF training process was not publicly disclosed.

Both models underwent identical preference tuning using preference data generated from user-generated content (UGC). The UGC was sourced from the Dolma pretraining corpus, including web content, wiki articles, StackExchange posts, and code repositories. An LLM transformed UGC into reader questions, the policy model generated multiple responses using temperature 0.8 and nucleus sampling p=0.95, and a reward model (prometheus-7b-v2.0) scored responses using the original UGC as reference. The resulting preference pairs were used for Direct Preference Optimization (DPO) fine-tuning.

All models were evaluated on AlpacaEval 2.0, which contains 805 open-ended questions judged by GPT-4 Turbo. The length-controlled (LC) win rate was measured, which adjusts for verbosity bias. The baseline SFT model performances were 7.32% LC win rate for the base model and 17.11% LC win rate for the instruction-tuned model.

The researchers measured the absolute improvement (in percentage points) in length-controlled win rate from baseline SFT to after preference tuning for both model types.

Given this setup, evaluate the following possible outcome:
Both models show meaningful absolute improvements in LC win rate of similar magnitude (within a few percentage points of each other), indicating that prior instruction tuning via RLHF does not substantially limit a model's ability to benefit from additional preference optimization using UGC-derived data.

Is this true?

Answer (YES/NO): NO